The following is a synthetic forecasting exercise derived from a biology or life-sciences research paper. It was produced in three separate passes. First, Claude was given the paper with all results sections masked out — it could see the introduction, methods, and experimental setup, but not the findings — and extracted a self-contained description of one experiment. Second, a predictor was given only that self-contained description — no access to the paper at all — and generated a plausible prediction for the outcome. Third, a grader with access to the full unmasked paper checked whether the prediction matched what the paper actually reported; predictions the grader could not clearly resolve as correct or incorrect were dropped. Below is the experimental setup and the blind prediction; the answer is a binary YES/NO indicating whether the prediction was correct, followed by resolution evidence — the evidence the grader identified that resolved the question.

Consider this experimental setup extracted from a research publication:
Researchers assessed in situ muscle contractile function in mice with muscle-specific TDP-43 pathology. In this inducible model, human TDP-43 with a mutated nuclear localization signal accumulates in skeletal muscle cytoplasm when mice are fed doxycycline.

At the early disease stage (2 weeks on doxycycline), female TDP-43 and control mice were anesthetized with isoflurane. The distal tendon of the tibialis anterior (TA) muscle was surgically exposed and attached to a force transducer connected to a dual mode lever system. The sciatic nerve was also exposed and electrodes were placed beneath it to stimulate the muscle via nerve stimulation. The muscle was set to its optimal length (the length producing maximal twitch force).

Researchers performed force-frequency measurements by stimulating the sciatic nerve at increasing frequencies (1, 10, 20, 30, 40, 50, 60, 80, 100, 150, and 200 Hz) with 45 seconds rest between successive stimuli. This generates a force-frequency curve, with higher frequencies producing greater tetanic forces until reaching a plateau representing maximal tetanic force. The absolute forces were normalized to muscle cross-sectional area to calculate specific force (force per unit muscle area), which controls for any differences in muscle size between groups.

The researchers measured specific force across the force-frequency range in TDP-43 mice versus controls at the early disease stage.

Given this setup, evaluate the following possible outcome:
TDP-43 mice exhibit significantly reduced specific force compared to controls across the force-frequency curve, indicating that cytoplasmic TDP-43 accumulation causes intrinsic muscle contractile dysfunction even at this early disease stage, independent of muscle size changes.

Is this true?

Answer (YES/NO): NO